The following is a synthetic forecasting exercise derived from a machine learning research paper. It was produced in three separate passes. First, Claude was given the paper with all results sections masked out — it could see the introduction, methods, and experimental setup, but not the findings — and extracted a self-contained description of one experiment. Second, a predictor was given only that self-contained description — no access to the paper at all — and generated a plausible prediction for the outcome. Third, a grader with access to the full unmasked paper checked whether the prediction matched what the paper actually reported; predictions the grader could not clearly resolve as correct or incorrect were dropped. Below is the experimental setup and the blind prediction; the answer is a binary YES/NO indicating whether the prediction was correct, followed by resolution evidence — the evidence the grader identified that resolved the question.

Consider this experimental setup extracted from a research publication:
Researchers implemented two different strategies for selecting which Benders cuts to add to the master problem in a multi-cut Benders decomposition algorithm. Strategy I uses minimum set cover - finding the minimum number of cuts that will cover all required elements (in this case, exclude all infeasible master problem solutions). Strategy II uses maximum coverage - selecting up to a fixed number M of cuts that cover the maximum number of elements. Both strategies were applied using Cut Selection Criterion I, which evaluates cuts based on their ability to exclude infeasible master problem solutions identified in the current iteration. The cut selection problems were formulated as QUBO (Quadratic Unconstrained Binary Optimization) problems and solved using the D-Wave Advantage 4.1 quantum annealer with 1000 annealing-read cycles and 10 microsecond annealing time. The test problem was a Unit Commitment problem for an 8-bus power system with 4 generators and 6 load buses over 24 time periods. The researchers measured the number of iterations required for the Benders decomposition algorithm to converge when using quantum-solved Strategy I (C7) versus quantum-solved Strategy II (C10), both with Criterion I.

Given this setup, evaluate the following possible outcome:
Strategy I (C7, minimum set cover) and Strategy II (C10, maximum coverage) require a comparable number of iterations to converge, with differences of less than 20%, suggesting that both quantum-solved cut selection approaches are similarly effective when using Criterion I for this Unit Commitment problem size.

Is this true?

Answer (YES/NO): YES